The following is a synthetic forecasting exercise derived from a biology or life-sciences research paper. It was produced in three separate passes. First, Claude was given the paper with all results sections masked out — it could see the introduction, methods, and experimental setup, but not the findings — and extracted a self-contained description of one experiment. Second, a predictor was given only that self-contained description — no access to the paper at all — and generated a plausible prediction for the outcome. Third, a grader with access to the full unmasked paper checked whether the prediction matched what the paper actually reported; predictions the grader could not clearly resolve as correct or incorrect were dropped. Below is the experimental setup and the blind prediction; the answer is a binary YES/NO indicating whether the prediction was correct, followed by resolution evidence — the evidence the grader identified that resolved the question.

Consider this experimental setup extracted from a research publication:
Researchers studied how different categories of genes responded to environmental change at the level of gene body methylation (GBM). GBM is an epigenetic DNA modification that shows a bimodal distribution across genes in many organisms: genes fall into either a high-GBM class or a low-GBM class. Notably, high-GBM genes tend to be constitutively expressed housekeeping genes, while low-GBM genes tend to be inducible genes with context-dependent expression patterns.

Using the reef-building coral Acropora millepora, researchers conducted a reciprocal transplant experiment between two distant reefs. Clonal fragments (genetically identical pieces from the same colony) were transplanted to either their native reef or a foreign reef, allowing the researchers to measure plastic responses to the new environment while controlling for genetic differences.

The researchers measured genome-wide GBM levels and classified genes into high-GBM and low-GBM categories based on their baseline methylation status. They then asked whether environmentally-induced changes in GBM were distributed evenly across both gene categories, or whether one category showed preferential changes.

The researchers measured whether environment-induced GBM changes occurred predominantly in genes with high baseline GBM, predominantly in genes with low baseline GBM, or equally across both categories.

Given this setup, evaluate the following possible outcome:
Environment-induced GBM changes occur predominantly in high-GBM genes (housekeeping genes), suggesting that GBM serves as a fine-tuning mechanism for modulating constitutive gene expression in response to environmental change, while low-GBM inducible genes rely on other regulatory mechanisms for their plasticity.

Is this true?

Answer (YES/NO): NO